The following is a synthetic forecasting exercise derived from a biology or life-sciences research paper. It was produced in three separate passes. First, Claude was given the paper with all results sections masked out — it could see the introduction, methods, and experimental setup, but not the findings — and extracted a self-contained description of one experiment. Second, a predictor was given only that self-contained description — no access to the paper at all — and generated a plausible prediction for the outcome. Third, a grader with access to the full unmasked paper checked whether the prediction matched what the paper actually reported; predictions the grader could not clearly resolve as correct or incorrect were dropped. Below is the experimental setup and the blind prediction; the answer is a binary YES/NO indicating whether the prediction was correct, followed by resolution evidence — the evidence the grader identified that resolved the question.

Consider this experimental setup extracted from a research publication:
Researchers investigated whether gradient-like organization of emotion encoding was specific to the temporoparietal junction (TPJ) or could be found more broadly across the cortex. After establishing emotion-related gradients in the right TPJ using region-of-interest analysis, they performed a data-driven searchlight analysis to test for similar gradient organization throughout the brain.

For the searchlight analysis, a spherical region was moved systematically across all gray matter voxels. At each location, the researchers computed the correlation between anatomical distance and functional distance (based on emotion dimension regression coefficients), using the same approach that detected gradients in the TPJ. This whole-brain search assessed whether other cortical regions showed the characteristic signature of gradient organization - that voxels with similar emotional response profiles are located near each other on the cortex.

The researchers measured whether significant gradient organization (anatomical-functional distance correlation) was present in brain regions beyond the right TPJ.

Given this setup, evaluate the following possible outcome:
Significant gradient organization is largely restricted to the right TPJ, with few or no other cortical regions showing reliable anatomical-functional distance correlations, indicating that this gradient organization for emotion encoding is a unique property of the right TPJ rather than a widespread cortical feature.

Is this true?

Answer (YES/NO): YES